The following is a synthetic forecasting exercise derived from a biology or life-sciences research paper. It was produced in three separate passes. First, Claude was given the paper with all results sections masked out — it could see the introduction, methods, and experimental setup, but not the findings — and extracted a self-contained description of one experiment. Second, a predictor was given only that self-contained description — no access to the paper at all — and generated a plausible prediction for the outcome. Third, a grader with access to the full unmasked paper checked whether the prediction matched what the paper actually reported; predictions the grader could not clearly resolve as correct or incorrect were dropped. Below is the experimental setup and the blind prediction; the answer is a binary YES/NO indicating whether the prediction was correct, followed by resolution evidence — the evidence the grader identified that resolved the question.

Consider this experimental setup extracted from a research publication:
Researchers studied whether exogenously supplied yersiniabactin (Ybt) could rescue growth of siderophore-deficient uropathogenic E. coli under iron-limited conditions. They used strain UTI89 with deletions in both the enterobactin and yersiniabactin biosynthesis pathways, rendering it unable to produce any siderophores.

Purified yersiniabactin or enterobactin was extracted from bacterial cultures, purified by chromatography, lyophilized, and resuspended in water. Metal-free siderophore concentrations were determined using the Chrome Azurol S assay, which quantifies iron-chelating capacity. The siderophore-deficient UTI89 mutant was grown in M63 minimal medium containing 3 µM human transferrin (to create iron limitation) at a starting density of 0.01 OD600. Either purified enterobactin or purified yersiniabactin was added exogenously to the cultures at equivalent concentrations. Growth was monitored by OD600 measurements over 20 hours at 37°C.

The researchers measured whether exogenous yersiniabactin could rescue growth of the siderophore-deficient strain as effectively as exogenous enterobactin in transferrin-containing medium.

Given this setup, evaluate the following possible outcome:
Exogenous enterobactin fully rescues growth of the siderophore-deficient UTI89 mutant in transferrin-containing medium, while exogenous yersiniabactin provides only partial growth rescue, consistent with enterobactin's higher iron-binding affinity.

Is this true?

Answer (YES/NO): NO